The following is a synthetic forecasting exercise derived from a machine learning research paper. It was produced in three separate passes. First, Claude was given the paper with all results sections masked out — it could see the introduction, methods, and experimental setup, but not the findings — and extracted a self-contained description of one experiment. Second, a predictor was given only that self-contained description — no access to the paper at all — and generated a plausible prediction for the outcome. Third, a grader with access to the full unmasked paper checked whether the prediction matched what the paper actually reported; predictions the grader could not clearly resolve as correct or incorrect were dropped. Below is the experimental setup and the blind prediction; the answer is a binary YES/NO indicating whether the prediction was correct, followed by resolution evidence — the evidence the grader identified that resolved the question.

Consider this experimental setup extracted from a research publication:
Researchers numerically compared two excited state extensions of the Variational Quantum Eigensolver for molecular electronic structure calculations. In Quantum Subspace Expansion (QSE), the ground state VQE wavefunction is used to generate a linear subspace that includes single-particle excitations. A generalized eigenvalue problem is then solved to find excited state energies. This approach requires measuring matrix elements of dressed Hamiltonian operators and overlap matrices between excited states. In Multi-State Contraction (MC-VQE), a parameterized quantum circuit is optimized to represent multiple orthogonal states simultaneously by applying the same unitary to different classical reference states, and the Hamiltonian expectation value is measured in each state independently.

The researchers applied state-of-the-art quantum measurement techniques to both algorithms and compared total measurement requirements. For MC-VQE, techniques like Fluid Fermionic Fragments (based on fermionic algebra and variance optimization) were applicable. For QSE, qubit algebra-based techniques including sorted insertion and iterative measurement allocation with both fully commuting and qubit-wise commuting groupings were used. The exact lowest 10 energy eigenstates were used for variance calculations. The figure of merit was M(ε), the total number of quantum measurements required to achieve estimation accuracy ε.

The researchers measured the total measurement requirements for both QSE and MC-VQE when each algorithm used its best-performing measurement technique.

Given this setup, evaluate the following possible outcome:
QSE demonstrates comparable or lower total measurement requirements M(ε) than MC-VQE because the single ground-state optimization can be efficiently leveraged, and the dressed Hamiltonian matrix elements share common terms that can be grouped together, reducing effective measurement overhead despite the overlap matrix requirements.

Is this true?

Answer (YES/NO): NO